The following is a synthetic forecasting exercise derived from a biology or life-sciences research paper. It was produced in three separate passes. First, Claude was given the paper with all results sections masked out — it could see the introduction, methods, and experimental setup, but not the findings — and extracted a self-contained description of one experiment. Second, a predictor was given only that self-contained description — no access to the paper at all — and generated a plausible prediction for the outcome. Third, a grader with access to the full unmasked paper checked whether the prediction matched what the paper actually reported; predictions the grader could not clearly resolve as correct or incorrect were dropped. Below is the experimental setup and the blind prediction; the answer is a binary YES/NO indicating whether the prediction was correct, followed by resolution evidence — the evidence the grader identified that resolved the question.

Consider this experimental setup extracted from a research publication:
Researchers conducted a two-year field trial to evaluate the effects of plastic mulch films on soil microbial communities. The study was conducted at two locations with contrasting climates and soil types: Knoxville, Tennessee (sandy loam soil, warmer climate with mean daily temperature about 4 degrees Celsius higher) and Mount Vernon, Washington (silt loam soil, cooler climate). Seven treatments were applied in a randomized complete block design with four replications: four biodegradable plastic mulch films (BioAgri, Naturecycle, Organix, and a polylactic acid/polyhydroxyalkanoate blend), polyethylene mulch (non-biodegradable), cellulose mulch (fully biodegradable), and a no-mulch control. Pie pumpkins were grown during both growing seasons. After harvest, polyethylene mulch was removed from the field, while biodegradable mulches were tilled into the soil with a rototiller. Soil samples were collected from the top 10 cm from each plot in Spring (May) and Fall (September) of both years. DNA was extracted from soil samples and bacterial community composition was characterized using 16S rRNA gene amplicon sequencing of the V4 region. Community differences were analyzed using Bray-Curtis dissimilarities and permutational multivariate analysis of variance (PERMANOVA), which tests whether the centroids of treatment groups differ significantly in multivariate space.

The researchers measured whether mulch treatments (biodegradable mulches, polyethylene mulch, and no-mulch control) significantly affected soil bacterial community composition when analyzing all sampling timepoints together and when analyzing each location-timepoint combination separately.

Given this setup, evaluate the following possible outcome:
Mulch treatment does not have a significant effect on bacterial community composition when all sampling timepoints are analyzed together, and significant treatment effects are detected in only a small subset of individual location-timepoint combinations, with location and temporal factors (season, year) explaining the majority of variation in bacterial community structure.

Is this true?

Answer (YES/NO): YES